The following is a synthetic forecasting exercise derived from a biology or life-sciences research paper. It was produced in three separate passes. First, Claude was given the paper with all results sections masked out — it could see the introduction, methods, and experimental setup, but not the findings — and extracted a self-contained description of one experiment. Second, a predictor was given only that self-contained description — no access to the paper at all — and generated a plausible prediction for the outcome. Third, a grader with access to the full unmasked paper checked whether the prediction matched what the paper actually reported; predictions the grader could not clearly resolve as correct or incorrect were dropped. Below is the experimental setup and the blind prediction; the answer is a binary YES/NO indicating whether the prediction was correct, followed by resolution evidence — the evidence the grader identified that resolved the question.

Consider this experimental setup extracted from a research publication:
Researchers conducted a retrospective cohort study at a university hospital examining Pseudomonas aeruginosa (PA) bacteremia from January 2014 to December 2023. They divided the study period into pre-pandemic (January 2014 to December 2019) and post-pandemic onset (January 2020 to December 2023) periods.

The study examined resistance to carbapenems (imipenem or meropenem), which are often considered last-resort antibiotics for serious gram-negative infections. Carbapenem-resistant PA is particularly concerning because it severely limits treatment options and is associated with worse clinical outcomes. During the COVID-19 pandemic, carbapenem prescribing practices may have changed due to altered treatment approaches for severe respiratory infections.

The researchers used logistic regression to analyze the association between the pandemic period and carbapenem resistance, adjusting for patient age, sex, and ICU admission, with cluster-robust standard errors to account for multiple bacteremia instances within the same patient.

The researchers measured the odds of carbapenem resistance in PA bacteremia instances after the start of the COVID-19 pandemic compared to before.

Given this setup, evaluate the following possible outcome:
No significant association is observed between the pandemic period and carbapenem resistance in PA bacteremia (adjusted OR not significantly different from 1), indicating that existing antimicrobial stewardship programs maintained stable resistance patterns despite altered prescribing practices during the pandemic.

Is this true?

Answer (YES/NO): YES